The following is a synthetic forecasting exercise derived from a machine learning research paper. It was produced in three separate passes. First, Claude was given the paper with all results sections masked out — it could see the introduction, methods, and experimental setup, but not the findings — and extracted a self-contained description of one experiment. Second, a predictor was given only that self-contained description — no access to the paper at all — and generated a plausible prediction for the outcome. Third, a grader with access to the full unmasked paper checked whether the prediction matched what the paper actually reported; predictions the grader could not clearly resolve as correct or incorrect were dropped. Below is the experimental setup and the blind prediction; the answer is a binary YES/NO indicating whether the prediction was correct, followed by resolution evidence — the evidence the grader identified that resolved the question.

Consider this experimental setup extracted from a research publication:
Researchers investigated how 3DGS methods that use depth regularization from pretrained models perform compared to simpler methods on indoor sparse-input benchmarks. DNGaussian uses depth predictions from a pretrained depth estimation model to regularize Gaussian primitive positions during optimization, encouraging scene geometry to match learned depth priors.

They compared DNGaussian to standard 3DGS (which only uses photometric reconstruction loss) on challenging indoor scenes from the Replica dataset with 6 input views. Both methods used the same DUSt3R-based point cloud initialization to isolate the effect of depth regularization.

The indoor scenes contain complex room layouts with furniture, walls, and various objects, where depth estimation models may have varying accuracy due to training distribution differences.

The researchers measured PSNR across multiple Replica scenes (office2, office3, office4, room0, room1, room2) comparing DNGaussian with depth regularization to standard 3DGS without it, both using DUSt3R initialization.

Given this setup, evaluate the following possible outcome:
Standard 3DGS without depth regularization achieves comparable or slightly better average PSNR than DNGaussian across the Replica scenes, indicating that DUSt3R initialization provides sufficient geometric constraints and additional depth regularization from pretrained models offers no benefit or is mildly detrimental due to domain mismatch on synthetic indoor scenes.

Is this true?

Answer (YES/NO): YES